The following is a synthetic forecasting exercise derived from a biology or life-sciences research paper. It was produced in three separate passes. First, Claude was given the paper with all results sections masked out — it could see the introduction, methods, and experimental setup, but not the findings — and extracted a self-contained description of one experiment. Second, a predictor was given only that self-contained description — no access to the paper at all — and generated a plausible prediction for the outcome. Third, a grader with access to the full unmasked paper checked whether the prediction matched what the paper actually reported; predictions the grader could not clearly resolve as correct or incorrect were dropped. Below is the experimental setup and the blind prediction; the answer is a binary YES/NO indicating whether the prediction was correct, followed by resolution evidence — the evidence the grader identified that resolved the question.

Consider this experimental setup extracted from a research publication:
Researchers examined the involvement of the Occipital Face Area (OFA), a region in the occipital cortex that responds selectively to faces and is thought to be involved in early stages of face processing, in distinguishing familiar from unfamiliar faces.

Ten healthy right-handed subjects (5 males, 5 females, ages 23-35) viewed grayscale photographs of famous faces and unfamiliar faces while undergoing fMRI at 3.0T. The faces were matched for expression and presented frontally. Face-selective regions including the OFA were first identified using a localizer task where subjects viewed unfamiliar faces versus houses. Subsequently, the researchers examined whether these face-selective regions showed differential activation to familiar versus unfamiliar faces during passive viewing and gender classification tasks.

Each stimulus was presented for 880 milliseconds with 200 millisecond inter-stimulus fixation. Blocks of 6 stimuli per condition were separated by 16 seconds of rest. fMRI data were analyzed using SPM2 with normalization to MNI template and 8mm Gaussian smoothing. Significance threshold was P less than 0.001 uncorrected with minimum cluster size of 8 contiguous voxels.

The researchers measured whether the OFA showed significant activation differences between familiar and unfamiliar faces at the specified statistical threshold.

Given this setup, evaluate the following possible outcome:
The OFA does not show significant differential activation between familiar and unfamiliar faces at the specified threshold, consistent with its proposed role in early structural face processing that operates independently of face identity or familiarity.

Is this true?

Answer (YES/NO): YES